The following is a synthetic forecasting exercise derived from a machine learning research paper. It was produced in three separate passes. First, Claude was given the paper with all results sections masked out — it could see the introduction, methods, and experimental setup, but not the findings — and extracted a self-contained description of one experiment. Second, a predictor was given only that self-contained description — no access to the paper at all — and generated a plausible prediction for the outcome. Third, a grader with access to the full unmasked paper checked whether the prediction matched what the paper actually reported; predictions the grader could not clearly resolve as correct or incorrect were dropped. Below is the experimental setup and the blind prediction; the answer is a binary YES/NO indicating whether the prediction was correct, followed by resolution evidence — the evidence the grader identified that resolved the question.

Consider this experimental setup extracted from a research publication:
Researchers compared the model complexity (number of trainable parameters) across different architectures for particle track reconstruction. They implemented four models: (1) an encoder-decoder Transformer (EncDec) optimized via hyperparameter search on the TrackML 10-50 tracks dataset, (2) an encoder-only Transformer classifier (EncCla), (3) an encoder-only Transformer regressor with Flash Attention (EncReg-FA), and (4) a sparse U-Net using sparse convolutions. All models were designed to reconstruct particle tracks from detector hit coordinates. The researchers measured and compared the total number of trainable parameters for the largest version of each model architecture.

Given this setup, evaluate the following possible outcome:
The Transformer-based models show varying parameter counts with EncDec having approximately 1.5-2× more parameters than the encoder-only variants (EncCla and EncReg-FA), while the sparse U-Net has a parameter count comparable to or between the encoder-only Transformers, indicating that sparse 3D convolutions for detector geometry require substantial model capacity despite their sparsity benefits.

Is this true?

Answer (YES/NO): NO